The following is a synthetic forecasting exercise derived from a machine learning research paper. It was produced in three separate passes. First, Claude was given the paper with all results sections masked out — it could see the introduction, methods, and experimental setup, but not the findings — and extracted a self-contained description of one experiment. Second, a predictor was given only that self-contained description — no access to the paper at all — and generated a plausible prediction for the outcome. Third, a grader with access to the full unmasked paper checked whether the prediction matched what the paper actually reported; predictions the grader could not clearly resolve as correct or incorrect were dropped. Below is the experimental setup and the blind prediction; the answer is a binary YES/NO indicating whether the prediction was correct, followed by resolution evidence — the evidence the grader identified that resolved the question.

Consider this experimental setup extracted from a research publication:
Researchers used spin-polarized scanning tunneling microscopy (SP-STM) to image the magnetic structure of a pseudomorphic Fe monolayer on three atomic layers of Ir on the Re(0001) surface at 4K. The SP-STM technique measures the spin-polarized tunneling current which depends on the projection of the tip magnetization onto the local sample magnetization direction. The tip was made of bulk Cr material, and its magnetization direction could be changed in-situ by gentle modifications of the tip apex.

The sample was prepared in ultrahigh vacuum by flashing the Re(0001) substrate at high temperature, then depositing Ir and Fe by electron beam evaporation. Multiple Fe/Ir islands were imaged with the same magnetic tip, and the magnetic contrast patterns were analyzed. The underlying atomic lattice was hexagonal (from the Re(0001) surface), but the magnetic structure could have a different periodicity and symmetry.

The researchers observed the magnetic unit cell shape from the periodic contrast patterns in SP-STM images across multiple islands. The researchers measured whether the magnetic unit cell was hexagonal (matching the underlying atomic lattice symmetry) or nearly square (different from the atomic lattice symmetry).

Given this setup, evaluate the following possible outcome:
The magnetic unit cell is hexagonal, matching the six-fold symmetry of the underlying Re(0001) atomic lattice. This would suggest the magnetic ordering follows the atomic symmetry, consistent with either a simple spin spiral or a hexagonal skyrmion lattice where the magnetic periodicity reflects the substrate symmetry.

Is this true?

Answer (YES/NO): NO